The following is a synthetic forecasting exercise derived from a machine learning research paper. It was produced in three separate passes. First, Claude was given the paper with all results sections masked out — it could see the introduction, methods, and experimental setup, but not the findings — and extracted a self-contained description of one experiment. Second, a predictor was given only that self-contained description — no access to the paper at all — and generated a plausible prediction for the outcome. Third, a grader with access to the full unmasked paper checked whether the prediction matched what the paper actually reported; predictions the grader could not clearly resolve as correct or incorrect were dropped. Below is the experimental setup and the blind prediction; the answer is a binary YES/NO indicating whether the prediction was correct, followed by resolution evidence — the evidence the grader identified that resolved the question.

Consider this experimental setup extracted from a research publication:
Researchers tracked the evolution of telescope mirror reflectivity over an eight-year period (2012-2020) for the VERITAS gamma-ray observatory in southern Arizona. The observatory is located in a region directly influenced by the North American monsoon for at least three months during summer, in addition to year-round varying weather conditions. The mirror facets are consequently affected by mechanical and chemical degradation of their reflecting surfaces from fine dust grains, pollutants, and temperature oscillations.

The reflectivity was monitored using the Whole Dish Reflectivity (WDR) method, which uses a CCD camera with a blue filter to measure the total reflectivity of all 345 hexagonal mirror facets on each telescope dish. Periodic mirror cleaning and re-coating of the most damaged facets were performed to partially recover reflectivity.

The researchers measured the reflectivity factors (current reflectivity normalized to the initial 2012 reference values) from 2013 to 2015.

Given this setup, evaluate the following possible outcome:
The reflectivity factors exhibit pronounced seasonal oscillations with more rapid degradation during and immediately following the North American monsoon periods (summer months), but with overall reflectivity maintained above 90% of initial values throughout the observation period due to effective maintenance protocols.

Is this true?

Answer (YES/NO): NO